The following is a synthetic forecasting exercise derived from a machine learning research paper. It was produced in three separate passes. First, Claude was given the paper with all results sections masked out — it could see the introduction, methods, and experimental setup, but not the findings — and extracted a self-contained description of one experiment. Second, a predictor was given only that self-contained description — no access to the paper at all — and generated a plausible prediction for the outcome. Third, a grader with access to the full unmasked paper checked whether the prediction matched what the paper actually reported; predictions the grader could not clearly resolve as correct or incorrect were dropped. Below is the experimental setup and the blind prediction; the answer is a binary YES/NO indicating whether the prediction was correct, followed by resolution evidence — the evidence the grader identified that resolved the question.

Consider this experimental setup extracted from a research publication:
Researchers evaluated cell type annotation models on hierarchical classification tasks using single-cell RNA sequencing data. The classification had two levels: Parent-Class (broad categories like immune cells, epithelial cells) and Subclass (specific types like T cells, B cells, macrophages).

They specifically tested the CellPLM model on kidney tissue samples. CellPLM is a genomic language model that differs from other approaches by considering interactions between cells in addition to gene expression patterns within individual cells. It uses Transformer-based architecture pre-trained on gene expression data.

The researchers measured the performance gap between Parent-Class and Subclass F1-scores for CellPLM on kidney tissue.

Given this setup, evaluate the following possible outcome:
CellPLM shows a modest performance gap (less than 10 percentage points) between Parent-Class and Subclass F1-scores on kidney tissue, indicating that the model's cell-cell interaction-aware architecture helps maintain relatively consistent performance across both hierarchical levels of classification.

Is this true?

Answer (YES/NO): NO